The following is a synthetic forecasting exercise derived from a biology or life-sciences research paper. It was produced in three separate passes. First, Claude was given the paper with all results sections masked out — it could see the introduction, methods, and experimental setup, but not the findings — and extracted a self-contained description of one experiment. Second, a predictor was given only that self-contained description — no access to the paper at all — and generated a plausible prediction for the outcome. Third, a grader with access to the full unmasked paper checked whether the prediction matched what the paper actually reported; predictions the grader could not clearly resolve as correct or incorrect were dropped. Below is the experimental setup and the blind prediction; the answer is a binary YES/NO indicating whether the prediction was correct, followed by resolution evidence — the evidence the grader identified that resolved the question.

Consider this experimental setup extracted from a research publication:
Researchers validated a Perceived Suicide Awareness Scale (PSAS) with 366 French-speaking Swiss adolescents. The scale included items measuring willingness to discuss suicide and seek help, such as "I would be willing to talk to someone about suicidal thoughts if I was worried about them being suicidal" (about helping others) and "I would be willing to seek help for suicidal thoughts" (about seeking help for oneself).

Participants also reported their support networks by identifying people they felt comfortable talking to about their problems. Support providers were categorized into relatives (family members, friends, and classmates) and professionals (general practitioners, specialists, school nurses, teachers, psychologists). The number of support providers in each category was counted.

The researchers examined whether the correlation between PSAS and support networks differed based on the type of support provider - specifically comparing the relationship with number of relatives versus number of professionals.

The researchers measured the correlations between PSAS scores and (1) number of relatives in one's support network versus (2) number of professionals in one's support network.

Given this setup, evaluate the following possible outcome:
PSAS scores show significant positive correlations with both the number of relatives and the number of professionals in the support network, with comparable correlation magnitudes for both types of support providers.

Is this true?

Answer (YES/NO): NO